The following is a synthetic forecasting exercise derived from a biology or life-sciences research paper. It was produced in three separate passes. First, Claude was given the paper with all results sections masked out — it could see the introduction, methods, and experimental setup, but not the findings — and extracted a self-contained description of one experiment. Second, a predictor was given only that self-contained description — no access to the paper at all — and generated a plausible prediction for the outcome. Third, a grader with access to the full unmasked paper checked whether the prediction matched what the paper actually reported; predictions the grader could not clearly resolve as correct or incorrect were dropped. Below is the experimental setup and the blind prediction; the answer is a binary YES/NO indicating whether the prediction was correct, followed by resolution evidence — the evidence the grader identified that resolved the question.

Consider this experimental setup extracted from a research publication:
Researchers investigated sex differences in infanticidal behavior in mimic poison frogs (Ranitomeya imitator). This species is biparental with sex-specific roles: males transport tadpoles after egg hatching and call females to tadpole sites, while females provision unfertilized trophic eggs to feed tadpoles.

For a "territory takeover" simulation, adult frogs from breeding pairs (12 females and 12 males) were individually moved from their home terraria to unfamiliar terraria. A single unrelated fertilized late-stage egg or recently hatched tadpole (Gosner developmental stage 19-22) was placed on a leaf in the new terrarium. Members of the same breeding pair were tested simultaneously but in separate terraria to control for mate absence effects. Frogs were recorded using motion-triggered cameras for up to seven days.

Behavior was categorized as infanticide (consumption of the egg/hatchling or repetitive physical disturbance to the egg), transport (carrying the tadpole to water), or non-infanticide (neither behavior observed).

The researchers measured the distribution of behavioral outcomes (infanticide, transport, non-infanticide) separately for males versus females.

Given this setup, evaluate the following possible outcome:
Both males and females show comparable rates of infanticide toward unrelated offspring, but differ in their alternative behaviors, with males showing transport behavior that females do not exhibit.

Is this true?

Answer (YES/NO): NO